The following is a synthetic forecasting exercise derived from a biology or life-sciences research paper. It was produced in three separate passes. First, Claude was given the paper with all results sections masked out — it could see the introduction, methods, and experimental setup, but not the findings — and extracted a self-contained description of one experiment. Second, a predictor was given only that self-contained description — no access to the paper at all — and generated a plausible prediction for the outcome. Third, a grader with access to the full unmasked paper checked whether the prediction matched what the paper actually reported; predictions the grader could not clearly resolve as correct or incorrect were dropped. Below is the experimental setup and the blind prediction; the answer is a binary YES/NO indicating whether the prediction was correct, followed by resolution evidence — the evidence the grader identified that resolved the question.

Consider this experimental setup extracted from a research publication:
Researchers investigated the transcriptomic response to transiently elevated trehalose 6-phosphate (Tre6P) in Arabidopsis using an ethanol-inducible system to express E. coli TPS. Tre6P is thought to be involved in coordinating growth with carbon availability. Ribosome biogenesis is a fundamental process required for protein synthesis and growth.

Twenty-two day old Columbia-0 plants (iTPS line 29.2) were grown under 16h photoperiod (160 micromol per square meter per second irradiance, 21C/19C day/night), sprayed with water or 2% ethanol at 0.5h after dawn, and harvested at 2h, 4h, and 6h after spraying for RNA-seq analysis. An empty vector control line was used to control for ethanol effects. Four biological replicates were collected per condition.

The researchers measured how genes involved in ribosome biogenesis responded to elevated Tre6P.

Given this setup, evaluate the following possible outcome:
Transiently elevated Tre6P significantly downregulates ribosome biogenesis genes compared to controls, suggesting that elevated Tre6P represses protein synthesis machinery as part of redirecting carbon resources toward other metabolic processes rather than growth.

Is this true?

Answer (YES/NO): NO